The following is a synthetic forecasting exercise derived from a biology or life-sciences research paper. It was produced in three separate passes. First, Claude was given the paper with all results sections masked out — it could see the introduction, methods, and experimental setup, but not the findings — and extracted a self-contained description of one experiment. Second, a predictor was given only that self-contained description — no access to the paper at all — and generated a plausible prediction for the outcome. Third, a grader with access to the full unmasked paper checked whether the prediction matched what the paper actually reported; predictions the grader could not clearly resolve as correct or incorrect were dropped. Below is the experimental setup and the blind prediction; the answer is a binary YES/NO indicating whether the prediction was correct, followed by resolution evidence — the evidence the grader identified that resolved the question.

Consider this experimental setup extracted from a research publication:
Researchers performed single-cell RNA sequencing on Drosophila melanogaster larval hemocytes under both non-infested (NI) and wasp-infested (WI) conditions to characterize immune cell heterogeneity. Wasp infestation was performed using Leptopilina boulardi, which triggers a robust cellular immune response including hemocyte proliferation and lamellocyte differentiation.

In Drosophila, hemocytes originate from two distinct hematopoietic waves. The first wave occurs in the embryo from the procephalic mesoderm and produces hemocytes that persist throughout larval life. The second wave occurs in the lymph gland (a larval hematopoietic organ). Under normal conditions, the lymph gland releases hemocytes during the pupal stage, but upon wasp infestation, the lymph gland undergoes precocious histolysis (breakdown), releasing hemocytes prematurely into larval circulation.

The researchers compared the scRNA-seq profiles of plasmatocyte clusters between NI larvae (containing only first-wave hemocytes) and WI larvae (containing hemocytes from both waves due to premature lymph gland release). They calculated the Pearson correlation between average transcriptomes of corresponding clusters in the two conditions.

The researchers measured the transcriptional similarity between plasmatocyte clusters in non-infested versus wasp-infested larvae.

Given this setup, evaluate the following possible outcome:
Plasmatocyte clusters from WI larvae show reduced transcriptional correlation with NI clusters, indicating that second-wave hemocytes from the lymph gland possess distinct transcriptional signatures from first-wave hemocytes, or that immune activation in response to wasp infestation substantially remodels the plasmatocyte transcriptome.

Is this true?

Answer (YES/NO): NO